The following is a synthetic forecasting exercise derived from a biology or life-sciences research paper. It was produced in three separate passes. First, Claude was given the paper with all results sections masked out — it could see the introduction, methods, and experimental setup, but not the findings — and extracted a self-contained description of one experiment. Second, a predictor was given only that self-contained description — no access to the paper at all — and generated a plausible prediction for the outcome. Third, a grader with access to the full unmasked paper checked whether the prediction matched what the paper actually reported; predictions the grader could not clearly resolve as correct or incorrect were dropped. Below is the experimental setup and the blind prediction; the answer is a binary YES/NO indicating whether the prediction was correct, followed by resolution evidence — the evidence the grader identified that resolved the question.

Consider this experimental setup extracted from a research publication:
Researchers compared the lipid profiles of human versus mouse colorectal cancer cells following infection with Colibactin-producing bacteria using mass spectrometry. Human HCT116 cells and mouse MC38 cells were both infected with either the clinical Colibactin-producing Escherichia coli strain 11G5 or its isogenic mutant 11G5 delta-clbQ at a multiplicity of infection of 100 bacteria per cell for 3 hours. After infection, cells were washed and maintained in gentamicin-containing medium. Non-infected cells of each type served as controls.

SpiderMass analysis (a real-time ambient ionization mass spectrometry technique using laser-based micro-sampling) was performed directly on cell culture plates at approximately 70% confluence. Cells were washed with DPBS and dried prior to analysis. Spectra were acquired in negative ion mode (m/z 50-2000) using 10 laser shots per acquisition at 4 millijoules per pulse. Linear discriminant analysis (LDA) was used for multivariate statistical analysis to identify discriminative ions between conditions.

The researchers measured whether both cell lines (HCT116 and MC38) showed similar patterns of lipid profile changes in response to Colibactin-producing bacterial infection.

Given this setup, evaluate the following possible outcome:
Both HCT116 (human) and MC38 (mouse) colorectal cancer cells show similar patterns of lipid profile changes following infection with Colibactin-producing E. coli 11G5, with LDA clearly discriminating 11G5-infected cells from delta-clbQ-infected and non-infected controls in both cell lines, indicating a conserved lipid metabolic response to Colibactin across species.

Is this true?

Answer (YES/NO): YES